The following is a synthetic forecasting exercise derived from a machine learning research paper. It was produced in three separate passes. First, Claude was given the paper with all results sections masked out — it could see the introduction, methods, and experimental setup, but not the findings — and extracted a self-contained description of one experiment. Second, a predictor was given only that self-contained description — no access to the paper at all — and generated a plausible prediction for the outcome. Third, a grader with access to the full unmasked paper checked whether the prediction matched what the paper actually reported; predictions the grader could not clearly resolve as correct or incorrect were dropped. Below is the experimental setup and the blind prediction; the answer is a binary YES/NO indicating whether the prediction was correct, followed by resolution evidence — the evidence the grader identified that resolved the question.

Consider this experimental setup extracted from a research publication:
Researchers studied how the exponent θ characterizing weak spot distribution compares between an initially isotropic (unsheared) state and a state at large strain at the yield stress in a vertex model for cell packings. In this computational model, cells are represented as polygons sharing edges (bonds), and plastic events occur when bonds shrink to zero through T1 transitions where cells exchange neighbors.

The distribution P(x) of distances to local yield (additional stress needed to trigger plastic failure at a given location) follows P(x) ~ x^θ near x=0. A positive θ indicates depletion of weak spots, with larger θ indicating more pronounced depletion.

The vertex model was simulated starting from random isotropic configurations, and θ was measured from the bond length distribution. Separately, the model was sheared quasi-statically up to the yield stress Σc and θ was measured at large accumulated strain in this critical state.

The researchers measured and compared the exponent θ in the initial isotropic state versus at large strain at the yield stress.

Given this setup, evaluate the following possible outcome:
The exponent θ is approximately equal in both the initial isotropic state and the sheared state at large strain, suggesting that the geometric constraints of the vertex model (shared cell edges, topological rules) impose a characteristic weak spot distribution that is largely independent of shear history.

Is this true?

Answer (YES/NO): YES